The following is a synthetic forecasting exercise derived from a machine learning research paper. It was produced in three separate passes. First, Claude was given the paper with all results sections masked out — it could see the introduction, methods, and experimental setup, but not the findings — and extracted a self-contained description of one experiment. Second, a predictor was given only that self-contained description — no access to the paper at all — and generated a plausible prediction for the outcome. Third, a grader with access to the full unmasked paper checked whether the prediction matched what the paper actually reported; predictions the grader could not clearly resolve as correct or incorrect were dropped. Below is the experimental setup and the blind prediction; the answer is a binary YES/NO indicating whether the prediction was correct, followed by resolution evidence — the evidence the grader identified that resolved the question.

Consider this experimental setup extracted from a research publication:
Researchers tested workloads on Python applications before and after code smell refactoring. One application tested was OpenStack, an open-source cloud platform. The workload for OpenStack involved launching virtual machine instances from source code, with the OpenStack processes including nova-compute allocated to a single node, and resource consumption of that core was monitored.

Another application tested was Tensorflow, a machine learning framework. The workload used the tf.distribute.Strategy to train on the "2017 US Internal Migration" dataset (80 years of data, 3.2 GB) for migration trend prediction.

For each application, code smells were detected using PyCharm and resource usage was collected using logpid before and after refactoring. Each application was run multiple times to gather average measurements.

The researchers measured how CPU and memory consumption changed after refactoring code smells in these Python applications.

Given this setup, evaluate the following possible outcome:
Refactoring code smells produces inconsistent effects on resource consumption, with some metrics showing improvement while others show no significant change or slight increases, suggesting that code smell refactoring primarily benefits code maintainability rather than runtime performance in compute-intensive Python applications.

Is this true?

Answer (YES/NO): NO